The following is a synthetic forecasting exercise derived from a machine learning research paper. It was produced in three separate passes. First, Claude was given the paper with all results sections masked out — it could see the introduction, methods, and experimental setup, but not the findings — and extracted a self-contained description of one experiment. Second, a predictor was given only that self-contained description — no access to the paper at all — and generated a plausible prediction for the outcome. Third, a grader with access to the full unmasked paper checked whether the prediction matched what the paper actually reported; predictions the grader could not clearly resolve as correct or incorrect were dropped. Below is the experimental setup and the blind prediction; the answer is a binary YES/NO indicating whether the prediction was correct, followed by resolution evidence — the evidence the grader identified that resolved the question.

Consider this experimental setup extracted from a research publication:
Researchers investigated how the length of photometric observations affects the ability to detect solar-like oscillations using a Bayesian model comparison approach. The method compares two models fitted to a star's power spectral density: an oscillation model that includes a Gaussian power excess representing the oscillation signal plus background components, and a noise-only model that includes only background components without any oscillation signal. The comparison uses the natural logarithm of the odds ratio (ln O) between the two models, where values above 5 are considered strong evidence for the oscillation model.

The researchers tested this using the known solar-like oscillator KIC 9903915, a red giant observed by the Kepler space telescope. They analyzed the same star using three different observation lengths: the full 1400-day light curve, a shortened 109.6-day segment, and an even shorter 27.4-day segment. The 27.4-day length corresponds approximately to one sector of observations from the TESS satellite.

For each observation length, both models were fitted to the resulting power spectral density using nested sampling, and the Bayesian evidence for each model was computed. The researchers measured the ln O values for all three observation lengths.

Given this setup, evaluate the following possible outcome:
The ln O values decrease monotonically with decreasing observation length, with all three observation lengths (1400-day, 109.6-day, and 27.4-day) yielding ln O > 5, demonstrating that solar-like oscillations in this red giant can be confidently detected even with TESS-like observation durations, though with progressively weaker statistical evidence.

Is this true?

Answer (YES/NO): YES